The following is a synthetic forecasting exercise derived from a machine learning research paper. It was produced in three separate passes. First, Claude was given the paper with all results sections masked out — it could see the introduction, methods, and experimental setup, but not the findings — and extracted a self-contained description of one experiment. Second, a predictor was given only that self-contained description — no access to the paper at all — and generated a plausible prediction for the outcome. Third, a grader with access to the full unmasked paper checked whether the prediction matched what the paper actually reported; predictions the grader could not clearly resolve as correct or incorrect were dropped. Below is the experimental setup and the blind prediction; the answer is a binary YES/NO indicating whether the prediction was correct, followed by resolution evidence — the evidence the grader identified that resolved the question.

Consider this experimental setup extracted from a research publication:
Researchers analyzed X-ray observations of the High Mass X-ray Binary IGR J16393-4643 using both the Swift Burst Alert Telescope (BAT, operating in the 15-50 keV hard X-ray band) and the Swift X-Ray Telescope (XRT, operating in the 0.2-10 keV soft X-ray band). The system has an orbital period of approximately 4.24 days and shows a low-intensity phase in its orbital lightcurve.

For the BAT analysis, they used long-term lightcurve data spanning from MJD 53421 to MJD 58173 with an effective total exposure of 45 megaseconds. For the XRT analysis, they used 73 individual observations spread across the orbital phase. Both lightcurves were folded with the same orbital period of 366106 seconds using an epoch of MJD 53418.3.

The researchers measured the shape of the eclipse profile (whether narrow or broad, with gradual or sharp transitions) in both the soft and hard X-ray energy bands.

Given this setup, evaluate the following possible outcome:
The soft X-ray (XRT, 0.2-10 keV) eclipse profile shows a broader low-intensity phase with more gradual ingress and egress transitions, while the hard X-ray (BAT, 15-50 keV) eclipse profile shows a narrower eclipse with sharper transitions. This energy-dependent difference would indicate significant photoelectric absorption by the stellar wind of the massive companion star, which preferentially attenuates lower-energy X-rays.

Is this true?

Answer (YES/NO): NO